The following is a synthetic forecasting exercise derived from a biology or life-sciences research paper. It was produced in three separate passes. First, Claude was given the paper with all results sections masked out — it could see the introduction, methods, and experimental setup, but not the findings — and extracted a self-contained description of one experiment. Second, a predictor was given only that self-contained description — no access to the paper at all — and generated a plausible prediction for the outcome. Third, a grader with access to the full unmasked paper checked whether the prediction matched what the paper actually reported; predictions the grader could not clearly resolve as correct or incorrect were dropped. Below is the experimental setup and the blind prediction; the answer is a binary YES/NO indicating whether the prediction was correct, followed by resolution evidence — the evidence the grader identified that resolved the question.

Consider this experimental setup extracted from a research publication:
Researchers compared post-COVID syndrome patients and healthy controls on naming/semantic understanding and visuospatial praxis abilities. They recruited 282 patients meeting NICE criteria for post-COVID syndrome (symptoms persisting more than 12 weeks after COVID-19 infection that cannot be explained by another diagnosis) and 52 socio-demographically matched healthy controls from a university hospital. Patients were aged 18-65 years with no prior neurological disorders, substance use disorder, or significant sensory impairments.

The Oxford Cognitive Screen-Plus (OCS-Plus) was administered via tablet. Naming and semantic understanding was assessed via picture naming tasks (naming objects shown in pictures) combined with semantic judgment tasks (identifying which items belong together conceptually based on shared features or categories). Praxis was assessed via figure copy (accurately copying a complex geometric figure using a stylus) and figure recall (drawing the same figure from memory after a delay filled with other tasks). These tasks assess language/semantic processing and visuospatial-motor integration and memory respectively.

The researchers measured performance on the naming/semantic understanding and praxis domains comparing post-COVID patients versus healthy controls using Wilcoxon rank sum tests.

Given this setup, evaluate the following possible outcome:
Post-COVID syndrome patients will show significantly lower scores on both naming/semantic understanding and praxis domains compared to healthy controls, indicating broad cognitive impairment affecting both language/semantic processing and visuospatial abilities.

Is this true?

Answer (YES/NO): NO